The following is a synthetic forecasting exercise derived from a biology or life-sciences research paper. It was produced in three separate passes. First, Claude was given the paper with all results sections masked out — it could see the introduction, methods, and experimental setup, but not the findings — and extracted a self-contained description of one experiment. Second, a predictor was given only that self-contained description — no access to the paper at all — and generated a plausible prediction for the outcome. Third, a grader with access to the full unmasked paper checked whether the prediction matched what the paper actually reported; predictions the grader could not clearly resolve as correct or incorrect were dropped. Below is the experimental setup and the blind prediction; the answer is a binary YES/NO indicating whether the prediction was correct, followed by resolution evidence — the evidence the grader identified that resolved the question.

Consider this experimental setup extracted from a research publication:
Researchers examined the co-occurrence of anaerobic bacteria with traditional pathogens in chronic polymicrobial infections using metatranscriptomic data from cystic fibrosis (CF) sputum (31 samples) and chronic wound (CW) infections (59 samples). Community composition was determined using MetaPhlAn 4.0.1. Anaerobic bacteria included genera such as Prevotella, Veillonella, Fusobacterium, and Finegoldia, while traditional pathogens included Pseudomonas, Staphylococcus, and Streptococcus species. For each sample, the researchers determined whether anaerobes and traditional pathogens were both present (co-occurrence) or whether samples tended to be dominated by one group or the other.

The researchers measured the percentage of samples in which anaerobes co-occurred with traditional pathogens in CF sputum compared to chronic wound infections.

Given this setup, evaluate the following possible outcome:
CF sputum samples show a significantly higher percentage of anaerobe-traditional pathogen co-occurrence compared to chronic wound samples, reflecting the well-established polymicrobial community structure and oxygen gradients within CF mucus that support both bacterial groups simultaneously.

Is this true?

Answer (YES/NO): YES